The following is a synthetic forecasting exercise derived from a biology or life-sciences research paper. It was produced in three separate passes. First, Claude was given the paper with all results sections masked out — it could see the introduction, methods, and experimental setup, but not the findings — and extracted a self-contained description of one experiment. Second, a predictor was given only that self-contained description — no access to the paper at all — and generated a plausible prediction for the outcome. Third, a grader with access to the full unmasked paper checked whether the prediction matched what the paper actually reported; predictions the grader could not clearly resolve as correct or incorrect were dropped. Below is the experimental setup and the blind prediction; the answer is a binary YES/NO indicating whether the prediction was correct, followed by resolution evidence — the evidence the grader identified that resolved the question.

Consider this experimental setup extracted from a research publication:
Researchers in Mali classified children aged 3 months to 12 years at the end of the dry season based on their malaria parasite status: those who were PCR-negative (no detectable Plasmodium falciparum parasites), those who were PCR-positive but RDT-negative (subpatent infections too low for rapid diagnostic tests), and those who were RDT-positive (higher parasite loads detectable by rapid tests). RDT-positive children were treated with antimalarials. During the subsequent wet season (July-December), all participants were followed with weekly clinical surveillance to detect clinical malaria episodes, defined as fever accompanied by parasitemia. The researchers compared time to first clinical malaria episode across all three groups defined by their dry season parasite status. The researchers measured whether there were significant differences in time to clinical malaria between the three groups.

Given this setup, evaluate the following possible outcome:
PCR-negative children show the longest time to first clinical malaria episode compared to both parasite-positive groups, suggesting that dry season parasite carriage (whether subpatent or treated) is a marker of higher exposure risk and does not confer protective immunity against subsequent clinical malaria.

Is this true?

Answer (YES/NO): NO